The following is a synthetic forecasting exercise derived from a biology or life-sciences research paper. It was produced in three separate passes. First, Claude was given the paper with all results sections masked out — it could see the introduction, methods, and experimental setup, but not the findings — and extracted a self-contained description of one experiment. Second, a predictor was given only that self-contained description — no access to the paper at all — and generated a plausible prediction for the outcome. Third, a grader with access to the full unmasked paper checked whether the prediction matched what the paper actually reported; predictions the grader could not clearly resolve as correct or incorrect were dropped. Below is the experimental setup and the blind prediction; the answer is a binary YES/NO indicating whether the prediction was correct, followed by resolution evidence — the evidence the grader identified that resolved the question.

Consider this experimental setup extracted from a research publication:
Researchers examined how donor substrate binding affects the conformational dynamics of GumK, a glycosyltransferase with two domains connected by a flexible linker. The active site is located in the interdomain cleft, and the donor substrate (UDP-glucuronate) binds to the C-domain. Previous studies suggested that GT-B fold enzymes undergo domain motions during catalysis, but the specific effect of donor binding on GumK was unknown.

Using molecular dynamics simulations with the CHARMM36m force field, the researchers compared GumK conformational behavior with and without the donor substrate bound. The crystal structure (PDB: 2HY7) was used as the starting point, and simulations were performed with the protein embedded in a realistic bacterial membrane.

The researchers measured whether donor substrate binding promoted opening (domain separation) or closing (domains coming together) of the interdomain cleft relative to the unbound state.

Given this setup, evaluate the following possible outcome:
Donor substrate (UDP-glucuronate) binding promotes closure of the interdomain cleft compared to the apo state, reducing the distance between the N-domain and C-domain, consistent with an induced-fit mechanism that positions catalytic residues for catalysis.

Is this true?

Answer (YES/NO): YES